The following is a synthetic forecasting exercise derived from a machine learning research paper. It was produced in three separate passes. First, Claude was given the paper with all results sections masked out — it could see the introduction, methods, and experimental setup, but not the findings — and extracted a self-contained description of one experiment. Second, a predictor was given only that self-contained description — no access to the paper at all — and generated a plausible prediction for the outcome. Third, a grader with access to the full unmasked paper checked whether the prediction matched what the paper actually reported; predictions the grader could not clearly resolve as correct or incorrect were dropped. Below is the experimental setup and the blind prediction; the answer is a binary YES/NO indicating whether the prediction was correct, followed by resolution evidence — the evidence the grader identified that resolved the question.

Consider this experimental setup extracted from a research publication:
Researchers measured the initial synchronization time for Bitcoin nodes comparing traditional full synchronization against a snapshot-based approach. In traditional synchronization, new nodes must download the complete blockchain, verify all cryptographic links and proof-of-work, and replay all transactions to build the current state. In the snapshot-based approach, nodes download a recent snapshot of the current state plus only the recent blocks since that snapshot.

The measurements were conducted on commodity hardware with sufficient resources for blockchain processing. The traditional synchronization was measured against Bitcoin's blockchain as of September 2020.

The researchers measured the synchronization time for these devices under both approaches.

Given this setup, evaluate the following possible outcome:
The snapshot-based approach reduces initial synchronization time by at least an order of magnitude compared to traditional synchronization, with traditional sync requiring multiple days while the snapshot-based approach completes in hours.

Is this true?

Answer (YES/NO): NO